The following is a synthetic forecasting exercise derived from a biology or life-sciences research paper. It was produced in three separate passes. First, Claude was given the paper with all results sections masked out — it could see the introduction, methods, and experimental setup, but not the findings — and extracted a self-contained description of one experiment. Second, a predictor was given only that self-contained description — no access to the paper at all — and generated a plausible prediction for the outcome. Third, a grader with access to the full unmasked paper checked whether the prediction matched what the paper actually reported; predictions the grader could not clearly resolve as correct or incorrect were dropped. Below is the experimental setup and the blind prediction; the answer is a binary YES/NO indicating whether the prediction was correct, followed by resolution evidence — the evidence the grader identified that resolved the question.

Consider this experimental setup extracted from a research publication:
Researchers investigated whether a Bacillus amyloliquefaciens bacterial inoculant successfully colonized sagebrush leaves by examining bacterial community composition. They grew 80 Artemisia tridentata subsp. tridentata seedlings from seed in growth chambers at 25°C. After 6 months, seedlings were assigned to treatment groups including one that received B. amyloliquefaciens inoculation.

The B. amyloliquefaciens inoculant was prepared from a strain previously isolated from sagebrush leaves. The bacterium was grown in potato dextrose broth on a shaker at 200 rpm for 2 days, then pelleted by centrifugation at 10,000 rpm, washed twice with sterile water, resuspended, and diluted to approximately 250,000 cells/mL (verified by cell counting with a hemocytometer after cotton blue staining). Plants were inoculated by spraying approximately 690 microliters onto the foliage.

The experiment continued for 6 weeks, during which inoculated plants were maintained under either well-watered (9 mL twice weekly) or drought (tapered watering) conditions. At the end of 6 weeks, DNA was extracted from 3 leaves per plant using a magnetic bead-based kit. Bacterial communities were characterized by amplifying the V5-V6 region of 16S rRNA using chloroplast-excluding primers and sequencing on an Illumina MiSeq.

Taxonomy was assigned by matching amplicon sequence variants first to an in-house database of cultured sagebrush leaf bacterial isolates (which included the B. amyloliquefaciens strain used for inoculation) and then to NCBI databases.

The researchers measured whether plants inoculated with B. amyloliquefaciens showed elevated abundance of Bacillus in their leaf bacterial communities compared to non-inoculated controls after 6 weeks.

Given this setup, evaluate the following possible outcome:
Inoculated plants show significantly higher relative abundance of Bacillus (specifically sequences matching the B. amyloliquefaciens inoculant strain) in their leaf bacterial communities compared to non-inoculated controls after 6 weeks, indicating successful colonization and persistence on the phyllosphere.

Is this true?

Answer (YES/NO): YES